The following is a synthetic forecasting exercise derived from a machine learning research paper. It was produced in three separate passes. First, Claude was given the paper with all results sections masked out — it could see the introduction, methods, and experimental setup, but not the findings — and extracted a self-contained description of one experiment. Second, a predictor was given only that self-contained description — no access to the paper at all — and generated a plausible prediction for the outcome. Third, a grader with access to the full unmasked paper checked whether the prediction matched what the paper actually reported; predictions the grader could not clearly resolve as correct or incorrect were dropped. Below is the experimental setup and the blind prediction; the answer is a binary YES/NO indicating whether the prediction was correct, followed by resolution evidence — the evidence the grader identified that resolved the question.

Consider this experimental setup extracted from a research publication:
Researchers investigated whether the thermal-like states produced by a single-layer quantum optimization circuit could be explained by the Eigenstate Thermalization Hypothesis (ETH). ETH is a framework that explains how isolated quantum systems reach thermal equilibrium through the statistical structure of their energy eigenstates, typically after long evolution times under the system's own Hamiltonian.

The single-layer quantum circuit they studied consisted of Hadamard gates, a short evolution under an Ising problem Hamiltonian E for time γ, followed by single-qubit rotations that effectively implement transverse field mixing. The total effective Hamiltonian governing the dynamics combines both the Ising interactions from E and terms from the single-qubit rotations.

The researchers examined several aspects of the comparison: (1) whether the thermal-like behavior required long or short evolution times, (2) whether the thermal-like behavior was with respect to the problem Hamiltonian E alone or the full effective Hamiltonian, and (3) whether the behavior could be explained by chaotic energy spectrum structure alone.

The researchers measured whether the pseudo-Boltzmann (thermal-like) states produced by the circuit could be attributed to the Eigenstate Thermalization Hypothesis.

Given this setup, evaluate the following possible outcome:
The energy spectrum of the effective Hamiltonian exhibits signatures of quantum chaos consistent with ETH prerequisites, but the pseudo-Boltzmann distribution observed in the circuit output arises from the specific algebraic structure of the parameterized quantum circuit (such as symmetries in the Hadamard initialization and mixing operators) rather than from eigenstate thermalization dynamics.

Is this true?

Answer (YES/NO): NO